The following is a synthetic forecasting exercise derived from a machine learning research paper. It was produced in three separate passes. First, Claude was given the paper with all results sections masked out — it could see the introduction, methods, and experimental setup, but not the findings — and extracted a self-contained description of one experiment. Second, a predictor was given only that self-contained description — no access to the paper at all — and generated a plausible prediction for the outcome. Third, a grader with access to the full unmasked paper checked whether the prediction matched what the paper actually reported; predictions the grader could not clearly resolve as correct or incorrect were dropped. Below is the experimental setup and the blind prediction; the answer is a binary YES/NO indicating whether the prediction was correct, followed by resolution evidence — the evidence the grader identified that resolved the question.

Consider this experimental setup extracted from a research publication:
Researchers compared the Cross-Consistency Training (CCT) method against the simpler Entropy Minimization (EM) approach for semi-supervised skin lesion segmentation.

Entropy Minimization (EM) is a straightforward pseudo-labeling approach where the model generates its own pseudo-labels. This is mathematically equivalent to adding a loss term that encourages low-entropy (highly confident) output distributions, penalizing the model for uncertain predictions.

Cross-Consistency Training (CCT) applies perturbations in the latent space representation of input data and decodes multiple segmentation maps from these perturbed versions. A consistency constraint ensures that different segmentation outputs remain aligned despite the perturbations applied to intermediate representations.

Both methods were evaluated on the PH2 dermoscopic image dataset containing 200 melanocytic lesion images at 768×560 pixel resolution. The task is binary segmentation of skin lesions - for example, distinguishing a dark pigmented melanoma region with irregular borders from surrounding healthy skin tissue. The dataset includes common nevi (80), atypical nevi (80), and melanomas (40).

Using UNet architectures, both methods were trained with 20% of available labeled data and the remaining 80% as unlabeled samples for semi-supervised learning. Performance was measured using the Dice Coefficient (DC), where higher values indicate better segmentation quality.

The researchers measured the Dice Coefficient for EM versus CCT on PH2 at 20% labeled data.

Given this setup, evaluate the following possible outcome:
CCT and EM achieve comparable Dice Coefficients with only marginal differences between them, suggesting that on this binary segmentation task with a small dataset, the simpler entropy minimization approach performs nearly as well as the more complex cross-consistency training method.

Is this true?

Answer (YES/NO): NO